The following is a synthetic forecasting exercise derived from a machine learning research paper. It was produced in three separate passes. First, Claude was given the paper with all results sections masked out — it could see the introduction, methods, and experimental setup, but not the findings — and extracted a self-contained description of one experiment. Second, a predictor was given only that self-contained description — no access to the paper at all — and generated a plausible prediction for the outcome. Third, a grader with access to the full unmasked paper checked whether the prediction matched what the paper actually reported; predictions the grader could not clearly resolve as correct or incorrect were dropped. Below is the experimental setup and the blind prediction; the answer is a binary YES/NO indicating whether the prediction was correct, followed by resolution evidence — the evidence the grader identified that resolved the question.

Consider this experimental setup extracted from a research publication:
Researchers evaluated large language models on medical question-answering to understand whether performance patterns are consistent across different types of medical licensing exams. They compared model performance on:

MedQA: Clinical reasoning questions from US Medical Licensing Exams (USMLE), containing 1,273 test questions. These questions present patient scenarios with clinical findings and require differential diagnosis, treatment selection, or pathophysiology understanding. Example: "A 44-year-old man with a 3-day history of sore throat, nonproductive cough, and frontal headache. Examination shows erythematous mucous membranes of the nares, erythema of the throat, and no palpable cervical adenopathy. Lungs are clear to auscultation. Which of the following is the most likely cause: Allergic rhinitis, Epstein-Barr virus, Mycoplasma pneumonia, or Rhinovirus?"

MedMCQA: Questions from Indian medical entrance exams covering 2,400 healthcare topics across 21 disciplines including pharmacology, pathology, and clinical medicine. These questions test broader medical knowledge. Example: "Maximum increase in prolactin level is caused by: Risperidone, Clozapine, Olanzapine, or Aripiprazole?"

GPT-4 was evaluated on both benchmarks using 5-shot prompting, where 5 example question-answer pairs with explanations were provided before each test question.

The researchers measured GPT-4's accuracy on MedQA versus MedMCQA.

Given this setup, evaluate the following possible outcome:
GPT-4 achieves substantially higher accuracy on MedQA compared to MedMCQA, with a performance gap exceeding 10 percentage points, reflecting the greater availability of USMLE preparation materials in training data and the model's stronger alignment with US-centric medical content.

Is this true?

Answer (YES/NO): NO